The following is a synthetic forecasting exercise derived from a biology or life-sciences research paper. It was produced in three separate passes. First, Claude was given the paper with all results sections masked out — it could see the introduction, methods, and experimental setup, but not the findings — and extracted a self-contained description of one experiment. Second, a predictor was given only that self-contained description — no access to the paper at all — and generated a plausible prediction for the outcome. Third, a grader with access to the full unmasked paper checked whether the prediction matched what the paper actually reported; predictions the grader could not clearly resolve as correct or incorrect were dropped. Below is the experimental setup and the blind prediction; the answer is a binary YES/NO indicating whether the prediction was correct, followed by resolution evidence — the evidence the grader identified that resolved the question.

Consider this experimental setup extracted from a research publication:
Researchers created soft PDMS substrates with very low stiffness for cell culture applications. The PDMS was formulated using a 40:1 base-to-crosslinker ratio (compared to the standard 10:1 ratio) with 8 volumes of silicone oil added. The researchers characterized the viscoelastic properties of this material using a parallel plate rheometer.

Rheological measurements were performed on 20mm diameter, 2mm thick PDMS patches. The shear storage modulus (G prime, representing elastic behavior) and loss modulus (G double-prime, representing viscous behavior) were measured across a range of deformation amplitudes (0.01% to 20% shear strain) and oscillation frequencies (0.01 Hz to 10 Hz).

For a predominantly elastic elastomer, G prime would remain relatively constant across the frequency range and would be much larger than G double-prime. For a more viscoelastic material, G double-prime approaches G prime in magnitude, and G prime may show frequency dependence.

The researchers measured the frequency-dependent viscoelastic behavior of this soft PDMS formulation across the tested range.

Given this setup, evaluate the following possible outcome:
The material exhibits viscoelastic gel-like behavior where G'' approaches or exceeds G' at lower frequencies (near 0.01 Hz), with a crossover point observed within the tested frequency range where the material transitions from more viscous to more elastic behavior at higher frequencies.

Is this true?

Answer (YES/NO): NO